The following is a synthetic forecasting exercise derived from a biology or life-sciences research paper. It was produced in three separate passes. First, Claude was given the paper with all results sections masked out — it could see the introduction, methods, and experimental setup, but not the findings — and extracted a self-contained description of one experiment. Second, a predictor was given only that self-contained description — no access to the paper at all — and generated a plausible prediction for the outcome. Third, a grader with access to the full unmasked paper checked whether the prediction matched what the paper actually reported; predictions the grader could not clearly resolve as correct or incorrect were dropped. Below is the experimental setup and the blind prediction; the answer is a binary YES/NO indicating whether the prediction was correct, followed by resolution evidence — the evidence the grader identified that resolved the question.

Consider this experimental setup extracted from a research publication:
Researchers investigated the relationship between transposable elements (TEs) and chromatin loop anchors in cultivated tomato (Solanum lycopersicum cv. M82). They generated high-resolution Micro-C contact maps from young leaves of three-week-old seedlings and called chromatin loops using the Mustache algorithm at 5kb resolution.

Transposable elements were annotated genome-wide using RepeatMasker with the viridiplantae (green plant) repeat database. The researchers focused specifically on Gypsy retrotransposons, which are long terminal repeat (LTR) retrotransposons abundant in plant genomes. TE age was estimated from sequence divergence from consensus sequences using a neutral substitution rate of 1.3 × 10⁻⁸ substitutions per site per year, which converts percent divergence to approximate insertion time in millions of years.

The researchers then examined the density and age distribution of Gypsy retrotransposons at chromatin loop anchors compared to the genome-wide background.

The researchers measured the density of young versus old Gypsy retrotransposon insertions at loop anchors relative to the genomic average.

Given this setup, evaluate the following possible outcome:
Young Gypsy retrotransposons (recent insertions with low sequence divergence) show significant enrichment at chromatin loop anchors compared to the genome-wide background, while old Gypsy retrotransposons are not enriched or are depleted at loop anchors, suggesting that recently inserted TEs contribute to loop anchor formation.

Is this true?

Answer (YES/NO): NO